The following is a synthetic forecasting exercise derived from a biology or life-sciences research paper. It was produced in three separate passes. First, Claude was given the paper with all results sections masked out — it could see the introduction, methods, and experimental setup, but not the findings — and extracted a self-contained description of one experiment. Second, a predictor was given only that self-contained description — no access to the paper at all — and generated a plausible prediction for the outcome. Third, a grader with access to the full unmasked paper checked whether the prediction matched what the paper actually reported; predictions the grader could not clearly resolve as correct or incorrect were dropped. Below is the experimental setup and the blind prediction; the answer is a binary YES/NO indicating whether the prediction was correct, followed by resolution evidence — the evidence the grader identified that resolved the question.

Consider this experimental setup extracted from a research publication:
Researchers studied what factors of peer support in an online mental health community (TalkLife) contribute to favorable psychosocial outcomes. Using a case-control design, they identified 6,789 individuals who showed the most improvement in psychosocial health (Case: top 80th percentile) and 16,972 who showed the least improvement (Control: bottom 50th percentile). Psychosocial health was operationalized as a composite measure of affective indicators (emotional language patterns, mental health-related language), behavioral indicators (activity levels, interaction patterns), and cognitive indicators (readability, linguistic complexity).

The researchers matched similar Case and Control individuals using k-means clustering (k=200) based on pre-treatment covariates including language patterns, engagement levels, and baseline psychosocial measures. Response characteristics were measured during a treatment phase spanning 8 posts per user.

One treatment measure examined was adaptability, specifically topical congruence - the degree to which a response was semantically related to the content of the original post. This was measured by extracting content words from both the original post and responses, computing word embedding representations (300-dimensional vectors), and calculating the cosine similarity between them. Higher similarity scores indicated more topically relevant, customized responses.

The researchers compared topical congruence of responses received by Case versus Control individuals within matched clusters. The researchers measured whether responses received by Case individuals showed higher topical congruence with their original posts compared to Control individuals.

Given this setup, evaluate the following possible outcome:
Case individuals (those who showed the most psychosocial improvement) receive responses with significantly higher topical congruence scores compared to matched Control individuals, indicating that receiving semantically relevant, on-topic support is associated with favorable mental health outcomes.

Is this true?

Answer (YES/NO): YES